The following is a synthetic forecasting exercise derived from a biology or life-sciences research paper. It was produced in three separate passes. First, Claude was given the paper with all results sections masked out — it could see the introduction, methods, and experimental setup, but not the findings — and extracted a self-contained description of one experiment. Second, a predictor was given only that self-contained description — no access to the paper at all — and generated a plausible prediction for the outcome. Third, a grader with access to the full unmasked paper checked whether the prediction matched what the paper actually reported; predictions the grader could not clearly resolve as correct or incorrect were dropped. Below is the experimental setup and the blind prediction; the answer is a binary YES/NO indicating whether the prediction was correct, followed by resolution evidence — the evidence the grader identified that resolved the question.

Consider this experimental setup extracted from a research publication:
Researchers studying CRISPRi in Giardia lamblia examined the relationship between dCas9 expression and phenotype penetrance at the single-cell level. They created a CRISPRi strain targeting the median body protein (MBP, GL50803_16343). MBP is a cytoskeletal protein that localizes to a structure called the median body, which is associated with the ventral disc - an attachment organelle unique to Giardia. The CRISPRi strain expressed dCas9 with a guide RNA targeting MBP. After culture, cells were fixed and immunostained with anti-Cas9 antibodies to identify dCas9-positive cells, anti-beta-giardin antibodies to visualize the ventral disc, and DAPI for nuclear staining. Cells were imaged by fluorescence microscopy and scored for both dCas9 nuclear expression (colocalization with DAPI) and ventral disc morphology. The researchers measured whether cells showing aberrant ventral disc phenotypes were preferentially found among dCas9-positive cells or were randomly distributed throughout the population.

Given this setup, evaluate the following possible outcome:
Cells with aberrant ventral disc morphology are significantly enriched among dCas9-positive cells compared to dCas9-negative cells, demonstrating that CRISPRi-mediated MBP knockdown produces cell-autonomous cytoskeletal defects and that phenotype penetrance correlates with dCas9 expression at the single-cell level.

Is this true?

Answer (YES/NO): YES